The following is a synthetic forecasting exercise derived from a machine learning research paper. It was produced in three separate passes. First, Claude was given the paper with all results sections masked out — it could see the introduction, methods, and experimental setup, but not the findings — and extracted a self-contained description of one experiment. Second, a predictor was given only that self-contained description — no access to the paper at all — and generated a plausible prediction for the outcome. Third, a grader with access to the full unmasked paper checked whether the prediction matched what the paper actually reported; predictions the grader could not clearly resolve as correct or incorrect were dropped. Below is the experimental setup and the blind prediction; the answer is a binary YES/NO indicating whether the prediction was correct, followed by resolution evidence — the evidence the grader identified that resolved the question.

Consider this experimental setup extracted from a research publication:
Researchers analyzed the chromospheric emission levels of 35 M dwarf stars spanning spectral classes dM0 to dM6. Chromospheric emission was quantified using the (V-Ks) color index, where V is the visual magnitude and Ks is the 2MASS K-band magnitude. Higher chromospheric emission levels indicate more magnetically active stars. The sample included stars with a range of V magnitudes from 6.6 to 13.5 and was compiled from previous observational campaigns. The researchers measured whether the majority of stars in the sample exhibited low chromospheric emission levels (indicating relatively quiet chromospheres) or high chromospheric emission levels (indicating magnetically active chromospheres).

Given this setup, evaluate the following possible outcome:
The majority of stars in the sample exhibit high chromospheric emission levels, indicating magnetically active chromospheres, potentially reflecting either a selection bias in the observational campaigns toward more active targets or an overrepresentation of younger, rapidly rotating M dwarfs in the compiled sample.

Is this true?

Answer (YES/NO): NO